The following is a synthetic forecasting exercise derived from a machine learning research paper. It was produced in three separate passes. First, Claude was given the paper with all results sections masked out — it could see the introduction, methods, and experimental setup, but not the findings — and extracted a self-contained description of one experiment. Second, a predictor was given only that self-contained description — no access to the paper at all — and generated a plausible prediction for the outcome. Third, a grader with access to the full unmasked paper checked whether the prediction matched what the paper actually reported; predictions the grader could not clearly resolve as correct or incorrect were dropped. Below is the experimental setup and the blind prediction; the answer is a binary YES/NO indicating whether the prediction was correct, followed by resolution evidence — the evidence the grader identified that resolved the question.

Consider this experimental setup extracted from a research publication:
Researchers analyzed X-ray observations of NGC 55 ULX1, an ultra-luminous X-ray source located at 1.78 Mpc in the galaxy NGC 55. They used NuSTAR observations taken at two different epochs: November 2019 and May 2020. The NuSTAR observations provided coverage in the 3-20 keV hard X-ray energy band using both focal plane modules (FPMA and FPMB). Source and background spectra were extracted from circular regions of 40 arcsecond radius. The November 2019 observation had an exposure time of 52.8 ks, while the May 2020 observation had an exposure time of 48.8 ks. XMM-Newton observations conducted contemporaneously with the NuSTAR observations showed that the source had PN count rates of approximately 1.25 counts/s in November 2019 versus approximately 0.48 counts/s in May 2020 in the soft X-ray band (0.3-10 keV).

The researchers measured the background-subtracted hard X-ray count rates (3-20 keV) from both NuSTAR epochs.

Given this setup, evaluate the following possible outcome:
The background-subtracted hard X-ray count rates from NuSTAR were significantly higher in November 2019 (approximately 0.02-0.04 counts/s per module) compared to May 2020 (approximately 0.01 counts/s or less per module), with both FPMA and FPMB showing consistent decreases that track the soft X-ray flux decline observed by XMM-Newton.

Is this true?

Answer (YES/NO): NO